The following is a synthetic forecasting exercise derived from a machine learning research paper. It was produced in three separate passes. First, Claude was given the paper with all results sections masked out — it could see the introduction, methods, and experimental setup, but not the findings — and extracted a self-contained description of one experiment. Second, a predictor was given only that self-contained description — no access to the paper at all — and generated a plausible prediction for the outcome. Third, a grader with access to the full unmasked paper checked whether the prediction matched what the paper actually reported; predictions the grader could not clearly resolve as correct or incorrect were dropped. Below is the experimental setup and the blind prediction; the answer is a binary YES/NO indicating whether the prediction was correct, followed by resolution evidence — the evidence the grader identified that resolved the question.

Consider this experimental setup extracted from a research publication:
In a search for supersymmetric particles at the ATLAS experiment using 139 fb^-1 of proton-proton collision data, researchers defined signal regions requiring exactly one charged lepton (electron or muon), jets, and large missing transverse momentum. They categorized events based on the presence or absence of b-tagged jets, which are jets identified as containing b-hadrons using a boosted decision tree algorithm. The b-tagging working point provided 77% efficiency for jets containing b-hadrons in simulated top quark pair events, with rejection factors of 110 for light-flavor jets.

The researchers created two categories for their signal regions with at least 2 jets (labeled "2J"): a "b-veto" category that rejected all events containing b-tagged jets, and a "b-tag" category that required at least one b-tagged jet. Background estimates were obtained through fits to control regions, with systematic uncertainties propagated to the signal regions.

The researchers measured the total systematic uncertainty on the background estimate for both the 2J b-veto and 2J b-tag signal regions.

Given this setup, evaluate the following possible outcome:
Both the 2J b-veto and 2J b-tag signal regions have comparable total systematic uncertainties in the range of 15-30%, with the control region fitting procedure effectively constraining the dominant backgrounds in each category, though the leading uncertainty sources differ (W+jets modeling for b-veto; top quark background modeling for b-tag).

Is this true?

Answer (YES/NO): NO